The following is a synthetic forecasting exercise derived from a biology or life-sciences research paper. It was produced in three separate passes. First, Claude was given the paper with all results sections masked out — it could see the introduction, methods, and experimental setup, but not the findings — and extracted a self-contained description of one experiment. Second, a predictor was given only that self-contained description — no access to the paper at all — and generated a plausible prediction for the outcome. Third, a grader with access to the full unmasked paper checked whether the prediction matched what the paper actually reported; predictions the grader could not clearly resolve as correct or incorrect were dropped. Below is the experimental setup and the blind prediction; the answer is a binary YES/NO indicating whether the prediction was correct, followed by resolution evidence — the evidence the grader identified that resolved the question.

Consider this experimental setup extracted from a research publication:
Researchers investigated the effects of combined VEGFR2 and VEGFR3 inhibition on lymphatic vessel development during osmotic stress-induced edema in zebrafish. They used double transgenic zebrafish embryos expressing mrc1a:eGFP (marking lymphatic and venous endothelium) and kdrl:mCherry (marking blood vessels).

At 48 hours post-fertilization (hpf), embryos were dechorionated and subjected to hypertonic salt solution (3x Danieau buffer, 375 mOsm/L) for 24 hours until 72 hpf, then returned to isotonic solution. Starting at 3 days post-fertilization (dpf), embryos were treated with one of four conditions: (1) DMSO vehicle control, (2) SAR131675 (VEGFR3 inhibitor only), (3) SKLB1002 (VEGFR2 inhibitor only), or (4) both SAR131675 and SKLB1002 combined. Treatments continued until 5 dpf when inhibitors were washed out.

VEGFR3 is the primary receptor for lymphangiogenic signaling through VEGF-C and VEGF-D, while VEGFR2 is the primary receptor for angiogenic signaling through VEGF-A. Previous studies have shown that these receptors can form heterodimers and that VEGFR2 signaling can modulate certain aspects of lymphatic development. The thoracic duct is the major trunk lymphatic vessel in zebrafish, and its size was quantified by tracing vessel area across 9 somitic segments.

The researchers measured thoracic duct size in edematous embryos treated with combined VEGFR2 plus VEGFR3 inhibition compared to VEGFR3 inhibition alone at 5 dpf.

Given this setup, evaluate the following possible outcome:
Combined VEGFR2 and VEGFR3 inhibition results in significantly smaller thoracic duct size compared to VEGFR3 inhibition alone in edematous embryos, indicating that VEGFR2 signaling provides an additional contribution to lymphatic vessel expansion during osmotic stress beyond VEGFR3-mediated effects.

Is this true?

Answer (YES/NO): NO